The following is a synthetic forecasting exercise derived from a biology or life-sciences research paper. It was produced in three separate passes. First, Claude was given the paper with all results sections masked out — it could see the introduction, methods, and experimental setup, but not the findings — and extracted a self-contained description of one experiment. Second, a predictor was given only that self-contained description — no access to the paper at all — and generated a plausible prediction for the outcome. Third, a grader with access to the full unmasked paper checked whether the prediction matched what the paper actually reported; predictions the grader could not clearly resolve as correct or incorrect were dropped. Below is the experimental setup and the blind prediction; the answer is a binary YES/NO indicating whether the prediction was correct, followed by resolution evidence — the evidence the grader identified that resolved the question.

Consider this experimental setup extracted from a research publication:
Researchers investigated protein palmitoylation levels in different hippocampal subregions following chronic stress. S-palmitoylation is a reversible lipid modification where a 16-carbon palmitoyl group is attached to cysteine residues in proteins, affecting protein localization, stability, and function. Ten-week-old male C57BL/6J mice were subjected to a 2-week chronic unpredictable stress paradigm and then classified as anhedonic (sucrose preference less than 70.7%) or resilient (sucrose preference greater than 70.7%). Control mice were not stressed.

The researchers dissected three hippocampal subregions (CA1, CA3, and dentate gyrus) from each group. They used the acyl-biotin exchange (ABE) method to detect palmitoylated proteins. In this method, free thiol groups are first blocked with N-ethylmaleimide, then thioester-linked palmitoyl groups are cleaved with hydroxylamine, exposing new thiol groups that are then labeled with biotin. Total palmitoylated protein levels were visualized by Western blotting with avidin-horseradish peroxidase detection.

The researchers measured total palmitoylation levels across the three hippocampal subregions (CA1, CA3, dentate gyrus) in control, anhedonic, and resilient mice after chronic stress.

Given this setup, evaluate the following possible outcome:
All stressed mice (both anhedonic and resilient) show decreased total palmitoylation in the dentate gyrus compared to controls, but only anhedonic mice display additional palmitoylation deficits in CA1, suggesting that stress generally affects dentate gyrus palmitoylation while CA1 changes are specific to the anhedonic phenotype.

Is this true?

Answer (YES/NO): NO